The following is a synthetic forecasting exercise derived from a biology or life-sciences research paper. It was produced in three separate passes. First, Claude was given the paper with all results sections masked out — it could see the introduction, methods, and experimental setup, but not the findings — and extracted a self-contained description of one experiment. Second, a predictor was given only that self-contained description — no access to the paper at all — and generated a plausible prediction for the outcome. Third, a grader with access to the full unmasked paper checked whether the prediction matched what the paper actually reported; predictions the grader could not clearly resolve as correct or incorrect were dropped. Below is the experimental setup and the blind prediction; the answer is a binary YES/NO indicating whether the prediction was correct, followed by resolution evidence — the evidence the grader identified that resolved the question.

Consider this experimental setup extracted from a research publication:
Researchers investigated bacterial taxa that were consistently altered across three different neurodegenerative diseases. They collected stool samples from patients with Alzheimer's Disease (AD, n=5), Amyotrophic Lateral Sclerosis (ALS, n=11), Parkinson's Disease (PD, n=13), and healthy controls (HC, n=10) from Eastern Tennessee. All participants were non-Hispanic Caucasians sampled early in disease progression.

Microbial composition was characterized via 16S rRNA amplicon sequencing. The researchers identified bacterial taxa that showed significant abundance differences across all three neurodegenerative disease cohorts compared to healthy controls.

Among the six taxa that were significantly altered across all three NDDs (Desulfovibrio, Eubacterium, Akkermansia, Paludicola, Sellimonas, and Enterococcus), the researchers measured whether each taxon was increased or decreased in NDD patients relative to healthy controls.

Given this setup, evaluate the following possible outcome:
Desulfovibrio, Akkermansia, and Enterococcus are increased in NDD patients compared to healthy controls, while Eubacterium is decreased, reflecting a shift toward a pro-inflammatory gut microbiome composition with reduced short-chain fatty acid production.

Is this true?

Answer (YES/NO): NO